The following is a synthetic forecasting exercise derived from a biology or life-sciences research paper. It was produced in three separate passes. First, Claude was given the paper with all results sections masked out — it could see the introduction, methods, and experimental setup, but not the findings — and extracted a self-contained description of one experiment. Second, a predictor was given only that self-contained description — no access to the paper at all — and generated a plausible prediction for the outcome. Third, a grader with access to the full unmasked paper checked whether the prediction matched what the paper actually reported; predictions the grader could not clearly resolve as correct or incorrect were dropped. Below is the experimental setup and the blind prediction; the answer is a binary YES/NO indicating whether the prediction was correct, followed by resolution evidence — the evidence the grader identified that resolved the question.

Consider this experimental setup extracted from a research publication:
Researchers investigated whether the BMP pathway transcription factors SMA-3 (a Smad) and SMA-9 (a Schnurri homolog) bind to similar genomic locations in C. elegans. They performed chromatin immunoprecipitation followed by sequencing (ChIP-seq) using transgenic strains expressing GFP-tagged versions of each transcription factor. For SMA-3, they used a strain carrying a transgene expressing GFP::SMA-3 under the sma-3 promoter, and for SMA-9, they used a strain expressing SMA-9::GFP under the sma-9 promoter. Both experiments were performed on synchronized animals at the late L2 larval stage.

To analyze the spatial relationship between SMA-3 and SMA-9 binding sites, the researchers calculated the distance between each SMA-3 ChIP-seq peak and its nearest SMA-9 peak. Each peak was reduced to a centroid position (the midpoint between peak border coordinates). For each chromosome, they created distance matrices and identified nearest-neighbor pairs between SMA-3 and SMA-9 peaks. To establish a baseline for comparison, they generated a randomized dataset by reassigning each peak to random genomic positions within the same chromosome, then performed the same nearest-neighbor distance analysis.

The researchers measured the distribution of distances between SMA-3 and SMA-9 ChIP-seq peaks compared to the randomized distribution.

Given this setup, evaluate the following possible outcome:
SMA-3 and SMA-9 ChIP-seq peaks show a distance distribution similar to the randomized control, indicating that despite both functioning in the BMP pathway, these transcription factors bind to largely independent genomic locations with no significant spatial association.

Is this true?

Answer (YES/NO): NO